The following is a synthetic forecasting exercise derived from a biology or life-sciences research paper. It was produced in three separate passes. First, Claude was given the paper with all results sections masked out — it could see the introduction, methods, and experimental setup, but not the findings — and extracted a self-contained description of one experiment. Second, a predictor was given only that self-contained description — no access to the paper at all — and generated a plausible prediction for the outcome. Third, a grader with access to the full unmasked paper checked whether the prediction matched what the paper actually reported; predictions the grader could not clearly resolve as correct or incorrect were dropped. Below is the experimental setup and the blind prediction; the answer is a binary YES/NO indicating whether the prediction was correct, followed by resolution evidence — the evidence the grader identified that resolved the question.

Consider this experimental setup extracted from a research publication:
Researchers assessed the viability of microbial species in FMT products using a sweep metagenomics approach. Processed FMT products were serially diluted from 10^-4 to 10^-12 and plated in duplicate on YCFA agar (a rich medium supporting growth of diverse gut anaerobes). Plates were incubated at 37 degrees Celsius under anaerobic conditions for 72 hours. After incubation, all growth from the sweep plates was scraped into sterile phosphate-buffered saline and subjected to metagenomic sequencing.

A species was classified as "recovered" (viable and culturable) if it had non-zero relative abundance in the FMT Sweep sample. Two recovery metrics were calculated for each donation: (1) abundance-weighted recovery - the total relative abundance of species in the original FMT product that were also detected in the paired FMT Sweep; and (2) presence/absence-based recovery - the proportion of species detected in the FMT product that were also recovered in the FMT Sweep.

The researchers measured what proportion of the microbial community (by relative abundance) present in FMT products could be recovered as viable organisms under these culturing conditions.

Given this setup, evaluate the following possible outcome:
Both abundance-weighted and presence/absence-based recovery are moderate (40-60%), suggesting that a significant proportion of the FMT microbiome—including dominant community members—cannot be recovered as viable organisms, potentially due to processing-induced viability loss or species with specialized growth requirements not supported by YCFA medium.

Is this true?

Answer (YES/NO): NO